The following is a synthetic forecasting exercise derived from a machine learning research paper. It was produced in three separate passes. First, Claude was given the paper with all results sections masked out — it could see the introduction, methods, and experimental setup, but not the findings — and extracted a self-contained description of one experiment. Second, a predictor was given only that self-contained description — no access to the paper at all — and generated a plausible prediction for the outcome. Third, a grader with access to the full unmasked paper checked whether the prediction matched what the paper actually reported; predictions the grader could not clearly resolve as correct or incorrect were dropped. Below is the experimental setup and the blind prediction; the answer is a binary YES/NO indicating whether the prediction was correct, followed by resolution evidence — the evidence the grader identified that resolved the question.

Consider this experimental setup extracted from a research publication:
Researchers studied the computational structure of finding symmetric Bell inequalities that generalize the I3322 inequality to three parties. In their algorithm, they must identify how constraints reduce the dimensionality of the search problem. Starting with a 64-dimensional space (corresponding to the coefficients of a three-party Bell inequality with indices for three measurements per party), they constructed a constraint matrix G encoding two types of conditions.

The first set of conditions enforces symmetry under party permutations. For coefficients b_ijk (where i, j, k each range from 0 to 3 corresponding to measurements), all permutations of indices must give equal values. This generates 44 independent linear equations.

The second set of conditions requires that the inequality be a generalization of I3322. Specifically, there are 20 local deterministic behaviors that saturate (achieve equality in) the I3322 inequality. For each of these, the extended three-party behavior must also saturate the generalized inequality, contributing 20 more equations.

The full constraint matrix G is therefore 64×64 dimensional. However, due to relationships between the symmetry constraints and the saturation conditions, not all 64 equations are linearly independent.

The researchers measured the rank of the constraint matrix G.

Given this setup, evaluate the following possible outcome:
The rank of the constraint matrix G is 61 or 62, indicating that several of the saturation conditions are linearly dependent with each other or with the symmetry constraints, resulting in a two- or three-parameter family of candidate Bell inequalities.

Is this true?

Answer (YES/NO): NO